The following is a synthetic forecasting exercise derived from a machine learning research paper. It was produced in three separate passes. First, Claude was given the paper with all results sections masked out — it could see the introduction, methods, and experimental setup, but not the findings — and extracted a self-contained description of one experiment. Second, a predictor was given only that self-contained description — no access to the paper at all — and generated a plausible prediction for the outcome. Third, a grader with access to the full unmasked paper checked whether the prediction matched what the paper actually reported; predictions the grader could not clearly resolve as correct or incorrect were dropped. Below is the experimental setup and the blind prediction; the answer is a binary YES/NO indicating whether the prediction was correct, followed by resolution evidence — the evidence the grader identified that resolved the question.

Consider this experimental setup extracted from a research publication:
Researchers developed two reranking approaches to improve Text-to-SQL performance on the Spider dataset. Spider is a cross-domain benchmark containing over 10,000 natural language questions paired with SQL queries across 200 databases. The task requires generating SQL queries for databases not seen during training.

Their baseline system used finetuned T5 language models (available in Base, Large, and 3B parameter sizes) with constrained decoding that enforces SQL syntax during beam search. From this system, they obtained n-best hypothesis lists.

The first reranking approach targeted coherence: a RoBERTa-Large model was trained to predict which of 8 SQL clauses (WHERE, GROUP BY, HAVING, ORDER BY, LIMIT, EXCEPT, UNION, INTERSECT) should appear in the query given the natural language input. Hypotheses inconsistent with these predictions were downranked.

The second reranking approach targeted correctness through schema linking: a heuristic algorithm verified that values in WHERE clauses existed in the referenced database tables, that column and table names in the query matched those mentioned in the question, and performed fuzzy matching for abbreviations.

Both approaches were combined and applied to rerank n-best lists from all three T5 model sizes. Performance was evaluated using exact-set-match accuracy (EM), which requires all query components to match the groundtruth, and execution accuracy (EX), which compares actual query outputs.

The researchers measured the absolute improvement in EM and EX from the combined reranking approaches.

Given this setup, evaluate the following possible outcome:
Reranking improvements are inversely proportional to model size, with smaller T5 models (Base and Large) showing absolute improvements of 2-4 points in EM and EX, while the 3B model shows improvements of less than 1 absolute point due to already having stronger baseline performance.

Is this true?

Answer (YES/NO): NO